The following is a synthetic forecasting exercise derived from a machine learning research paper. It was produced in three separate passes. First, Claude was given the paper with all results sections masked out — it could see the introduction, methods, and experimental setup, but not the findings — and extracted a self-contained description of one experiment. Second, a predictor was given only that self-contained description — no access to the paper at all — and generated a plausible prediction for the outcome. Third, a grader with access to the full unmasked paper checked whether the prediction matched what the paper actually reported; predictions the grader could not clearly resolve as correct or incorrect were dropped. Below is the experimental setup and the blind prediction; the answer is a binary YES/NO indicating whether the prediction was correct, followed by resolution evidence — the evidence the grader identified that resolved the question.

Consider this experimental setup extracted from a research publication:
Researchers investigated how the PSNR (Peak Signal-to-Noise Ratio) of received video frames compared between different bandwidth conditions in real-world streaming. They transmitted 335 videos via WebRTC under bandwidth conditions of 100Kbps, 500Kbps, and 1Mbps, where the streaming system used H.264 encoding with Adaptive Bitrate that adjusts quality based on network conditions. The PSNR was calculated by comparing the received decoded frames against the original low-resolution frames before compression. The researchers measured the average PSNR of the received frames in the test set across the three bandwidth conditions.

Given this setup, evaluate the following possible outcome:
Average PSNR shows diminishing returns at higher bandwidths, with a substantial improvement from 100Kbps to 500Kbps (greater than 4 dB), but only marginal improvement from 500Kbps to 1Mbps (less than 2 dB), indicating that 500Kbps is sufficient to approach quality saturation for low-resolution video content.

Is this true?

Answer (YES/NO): NO